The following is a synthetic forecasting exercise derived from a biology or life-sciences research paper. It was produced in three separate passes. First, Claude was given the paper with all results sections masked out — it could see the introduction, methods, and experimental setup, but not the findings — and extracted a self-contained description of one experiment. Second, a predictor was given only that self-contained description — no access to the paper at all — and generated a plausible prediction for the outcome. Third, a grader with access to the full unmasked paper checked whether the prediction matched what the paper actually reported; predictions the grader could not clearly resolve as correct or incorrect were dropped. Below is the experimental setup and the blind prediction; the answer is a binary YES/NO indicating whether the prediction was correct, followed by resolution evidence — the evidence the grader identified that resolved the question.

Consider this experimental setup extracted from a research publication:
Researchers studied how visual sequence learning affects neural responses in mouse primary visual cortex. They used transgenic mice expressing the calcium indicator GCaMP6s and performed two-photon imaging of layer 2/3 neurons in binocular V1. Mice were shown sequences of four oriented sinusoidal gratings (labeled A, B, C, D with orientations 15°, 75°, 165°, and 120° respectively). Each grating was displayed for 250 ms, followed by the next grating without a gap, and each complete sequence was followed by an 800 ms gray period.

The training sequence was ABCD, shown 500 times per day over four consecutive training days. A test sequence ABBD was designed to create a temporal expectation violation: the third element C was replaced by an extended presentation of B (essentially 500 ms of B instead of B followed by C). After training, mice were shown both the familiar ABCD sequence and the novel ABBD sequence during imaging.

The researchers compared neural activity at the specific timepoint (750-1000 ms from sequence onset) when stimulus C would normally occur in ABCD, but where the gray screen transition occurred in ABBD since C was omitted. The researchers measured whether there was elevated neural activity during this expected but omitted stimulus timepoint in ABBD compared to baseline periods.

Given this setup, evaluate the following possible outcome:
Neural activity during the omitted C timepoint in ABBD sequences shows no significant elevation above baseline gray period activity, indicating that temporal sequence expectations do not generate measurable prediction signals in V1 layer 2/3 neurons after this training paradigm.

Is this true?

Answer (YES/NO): NO